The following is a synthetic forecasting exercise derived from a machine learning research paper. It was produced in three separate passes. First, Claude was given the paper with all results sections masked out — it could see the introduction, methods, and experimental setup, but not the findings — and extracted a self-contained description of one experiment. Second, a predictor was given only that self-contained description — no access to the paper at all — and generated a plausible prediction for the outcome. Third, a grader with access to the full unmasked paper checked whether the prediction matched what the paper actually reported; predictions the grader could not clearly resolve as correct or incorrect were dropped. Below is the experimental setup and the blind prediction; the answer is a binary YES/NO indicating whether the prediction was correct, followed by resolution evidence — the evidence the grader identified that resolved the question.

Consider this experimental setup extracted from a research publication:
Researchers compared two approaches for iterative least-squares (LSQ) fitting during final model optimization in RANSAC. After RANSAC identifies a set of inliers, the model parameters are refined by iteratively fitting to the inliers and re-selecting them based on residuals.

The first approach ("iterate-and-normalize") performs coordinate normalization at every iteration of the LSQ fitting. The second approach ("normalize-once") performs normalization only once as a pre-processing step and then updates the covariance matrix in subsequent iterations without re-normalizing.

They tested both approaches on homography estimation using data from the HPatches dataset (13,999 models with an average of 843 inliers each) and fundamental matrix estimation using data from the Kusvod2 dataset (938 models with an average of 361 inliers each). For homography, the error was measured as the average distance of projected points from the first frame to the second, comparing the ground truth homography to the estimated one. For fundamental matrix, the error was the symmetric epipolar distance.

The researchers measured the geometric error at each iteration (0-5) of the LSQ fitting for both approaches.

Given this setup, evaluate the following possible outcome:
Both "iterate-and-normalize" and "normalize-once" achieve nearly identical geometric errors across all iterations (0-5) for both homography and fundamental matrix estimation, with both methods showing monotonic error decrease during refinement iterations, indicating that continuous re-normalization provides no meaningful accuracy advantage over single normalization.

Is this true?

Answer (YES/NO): YES